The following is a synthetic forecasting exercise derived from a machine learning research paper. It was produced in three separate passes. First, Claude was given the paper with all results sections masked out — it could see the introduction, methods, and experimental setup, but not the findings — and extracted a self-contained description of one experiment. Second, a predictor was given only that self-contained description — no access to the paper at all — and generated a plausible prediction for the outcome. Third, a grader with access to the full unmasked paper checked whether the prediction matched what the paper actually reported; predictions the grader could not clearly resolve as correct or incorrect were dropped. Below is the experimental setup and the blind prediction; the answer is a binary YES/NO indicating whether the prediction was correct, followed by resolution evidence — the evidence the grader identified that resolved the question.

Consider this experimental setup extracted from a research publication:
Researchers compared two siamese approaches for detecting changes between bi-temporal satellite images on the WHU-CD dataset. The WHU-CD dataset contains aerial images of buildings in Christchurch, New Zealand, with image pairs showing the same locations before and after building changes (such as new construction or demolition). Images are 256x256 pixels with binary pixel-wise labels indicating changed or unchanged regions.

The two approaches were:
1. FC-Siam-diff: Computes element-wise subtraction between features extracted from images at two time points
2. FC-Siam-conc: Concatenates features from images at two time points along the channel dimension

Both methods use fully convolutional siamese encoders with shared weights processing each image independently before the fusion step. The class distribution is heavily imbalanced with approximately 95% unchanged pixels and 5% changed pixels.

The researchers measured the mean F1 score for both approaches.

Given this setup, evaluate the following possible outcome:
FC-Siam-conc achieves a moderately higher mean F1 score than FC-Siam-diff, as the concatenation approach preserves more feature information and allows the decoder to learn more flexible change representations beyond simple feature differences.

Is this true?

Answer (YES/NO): YES